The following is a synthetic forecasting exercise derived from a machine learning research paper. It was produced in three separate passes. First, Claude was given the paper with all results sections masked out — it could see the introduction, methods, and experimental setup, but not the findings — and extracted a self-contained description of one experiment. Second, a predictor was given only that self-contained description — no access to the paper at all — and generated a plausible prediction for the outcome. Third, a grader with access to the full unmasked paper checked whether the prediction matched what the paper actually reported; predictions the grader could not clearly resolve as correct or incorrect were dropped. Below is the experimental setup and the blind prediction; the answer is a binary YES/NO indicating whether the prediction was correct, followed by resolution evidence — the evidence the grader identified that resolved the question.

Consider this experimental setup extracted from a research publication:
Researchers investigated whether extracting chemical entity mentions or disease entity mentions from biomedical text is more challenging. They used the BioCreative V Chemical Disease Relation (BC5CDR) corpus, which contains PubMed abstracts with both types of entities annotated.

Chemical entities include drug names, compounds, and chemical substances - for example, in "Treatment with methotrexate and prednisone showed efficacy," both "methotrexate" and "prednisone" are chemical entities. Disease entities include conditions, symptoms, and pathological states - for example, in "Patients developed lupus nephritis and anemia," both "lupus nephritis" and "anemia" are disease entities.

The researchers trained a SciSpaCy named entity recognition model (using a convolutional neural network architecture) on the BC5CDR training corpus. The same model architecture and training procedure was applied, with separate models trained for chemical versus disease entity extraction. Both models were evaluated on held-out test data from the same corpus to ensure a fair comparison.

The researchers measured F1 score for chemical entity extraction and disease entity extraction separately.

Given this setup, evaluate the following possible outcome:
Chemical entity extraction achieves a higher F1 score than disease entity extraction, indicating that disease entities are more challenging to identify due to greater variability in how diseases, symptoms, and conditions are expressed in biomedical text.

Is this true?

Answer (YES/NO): YES